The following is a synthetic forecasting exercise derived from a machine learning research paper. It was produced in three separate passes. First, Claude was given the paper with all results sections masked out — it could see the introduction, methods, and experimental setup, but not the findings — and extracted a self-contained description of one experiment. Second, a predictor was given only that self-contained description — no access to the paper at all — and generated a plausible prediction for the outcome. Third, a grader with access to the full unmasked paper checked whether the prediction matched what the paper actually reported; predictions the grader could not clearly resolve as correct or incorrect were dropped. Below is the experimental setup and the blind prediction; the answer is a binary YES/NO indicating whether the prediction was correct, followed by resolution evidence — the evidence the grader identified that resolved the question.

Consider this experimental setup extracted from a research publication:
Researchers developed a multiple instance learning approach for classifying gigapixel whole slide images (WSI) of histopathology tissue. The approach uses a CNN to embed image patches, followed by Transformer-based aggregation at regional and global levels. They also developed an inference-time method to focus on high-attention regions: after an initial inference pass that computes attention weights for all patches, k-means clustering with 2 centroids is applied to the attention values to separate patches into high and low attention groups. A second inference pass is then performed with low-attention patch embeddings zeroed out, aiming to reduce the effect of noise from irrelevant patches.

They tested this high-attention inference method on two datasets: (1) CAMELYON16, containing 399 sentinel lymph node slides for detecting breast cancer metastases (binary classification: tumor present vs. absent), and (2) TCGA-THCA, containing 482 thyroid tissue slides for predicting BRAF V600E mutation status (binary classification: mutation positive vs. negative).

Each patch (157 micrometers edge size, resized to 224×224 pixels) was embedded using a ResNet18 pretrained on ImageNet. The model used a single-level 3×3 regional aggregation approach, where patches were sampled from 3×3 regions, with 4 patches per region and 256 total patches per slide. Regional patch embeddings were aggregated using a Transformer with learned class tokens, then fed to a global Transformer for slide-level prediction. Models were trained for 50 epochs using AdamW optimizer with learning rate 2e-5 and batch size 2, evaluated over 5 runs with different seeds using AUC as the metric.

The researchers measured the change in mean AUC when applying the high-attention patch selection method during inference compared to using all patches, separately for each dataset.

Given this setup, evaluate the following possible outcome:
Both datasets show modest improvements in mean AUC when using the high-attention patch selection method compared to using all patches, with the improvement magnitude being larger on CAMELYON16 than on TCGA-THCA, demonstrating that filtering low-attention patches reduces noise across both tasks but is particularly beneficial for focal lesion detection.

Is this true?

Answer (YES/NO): NO